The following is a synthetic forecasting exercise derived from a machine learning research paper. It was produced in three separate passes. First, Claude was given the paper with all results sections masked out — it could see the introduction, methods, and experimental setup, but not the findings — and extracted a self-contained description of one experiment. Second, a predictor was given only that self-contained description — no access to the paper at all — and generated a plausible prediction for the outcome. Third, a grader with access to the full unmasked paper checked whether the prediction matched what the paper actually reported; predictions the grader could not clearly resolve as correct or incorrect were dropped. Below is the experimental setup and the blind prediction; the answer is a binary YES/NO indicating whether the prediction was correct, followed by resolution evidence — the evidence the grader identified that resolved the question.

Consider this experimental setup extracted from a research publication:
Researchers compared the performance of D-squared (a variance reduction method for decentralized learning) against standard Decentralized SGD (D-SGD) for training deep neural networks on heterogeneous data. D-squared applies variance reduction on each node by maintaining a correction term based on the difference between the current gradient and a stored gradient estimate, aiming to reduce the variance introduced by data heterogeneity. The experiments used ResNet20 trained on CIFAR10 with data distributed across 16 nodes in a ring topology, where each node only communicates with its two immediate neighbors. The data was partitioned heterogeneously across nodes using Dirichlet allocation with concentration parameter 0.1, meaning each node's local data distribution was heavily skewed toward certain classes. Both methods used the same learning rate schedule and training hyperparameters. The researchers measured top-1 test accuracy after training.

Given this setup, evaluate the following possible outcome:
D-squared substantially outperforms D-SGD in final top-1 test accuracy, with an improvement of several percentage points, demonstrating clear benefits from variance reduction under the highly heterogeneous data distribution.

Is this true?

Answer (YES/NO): NO